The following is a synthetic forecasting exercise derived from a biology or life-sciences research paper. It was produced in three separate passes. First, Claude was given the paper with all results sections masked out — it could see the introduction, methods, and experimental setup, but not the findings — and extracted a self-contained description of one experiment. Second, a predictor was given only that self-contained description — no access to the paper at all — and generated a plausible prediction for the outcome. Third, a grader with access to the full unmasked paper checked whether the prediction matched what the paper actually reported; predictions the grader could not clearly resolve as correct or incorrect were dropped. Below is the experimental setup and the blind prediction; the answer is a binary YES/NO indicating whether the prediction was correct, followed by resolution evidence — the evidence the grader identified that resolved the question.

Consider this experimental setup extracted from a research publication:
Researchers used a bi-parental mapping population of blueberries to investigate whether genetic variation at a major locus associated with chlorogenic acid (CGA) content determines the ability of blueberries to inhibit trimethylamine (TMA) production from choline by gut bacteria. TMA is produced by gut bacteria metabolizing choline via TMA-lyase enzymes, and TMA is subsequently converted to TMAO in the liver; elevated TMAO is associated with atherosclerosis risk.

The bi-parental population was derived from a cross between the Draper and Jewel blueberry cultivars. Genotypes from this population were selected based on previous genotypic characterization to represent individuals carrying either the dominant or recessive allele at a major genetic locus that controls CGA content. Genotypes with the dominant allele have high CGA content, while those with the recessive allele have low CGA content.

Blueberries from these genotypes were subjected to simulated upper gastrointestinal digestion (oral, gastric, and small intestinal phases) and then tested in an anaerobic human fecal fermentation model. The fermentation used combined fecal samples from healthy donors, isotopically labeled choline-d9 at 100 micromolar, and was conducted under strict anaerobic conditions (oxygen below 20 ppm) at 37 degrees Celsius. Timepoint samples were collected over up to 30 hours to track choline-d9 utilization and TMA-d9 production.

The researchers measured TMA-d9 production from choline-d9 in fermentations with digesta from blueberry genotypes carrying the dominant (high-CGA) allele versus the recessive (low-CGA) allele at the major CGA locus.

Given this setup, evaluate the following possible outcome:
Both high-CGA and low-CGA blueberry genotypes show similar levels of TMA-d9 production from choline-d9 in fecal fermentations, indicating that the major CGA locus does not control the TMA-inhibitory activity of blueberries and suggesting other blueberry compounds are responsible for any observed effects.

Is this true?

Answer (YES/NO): YES